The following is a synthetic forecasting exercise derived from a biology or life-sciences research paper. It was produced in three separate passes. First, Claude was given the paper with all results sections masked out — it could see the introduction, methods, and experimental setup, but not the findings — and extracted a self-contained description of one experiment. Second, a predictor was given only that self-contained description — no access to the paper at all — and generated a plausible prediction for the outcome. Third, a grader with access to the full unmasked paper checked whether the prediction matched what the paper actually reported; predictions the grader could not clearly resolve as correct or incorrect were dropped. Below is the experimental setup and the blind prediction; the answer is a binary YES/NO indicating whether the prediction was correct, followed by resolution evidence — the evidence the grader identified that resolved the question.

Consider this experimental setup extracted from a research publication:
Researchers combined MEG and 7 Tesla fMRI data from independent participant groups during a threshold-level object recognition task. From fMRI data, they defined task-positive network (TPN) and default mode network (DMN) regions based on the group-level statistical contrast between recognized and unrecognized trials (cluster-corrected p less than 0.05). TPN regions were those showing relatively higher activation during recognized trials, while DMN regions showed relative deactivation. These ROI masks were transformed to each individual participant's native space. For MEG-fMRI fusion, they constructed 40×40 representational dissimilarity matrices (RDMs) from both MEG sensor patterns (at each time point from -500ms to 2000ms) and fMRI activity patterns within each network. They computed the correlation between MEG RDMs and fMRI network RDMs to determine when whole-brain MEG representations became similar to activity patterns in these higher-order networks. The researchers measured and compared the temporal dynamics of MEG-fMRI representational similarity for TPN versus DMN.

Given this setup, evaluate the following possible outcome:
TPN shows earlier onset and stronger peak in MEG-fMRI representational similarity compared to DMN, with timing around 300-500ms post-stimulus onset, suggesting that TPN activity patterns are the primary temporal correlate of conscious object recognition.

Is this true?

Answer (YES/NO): NO